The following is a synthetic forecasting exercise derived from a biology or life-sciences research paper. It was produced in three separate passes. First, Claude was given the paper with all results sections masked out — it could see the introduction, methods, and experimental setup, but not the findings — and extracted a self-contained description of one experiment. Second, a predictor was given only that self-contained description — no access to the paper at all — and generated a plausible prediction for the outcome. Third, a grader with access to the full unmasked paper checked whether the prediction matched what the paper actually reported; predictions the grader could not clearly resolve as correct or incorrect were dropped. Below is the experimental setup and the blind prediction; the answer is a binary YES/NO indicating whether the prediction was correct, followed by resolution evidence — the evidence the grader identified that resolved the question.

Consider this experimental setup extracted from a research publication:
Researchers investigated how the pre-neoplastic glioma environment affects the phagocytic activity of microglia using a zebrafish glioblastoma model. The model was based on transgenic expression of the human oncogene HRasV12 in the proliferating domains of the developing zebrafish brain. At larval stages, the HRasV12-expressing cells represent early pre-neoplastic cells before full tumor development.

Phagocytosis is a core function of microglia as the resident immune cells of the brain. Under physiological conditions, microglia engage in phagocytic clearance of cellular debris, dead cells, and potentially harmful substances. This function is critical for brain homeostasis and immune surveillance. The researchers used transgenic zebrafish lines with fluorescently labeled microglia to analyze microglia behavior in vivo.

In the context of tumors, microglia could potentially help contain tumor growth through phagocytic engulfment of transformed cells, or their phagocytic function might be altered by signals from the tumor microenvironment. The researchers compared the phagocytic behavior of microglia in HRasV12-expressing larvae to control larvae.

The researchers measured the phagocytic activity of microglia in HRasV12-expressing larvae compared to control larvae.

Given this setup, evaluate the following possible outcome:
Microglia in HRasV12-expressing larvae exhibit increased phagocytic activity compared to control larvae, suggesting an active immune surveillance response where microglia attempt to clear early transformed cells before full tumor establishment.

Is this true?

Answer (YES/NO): NO